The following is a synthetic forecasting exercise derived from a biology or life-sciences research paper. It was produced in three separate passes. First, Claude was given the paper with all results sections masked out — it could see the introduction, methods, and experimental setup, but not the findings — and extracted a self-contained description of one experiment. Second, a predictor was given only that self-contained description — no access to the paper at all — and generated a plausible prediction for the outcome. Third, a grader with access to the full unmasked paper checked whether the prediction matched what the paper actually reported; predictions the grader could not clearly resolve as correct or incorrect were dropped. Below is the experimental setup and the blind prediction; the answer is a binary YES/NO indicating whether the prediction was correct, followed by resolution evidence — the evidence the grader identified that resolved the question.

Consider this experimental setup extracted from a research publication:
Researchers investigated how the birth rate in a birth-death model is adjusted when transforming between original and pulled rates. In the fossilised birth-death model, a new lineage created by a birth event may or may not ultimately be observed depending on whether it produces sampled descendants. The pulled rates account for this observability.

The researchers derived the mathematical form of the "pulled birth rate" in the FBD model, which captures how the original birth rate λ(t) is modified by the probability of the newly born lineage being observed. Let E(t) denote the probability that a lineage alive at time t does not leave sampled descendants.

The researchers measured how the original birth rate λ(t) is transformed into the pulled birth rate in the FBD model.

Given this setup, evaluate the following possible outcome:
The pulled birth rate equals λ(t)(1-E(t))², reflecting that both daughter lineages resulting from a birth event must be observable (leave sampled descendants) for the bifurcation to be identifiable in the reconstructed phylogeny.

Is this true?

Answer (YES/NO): NO